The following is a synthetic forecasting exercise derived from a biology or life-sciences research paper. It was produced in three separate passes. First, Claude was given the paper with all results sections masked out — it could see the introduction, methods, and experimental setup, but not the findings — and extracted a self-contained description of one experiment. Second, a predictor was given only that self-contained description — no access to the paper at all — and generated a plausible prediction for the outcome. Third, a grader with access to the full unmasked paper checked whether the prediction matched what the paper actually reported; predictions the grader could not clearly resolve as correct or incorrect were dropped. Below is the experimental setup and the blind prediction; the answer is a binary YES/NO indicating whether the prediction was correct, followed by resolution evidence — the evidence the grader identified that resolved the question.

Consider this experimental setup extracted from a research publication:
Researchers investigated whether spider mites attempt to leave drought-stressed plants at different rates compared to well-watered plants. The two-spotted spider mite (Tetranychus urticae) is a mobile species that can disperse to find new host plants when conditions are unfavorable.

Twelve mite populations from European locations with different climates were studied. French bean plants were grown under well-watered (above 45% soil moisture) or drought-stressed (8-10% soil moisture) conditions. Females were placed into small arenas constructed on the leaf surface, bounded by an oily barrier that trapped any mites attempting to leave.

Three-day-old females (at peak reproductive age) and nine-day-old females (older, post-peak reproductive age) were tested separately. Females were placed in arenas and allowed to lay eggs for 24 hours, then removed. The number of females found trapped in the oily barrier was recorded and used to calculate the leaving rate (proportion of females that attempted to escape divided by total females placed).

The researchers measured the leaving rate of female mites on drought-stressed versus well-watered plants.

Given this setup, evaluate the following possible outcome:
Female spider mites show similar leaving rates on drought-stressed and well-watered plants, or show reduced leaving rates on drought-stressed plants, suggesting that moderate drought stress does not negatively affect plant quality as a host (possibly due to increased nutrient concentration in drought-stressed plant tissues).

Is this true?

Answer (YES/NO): YES